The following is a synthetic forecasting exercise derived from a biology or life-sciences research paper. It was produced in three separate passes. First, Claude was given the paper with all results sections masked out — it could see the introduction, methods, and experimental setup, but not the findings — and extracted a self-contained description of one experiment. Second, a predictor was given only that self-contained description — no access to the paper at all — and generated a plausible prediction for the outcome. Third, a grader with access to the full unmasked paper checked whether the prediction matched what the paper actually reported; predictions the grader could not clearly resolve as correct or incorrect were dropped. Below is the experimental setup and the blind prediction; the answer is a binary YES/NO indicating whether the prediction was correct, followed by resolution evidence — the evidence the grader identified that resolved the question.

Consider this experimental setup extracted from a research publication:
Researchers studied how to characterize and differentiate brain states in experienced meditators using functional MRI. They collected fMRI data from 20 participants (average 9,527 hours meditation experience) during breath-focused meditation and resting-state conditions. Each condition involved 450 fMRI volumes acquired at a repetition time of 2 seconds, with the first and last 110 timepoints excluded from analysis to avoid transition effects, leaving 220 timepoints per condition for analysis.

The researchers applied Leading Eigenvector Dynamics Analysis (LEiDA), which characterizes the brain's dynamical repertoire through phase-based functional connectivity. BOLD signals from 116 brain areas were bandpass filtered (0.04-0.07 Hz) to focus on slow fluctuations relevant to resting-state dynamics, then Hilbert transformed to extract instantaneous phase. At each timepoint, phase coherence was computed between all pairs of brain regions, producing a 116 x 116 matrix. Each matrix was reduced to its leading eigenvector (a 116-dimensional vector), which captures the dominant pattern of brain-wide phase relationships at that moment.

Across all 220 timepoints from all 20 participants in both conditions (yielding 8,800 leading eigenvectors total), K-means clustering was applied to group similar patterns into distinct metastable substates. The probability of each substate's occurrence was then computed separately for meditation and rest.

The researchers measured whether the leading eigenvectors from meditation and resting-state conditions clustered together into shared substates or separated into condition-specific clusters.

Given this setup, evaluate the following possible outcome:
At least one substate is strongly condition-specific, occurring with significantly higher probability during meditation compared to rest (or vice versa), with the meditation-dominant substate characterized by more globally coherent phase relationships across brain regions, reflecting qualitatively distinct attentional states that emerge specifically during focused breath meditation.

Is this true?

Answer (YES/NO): NO